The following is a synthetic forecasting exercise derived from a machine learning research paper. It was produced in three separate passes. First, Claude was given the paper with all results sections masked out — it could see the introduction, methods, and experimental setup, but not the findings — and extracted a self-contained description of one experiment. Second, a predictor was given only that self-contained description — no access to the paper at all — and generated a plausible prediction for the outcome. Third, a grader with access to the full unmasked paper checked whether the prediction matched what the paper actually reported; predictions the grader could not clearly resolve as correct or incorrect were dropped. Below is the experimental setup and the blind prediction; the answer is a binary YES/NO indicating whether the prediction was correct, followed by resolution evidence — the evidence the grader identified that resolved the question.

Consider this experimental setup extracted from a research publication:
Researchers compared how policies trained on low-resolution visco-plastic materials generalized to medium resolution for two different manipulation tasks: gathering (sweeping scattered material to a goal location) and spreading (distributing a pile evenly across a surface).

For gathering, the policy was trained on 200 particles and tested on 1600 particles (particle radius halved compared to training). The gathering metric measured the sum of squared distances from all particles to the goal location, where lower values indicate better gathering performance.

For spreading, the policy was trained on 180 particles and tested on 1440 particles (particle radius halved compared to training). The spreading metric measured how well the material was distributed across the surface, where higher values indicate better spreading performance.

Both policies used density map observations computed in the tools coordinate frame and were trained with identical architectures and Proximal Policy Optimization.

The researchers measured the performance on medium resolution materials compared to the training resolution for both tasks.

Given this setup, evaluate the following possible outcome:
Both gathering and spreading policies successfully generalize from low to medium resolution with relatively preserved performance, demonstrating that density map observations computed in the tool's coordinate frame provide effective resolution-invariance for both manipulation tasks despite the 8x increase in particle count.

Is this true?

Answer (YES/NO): NO